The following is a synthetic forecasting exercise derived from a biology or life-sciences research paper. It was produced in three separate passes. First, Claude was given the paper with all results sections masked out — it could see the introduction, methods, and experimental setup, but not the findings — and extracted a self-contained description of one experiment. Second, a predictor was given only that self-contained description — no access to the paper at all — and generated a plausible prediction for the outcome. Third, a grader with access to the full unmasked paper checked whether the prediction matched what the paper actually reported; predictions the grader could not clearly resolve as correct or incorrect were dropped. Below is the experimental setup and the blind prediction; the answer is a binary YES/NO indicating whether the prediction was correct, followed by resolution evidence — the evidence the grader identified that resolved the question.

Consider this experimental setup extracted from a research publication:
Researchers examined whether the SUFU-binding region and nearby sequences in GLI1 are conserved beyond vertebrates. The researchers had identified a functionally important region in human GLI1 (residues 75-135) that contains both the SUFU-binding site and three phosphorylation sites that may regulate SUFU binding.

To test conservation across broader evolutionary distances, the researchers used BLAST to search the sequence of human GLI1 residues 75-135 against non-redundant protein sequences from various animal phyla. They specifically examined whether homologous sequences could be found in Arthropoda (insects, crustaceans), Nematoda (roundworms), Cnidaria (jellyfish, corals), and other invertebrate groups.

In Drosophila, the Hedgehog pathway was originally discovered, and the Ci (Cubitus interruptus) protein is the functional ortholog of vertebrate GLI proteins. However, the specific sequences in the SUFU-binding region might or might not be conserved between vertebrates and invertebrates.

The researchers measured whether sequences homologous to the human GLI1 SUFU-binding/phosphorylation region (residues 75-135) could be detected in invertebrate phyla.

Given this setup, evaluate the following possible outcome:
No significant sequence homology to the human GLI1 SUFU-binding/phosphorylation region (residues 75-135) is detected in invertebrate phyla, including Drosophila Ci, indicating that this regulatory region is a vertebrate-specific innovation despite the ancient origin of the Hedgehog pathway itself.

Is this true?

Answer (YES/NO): NO